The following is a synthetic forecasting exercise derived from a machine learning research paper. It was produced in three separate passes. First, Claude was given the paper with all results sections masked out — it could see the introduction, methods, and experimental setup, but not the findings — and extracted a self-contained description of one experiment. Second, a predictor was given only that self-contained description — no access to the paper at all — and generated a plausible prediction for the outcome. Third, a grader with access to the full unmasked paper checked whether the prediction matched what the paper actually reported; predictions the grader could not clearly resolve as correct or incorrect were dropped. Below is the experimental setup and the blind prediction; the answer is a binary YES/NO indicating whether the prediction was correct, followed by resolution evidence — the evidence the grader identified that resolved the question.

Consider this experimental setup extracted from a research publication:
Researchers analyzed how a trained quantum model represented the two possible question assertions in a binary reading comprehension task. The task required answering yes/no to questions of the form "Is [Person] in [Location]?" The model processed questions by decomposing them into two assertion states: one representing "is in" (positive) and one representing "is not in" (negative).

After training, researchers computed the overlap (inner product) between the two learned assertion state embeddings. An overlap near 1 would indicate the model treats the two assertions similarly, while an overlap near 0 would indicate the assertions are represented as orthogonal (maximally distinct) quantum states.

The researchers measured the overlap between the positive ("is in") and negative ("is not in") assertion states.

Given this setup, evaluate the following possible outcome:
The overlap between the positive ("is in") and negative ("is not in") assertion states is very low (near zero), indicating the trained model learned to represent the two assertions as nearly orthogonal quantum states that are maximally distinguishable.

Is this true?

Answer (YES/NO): YES